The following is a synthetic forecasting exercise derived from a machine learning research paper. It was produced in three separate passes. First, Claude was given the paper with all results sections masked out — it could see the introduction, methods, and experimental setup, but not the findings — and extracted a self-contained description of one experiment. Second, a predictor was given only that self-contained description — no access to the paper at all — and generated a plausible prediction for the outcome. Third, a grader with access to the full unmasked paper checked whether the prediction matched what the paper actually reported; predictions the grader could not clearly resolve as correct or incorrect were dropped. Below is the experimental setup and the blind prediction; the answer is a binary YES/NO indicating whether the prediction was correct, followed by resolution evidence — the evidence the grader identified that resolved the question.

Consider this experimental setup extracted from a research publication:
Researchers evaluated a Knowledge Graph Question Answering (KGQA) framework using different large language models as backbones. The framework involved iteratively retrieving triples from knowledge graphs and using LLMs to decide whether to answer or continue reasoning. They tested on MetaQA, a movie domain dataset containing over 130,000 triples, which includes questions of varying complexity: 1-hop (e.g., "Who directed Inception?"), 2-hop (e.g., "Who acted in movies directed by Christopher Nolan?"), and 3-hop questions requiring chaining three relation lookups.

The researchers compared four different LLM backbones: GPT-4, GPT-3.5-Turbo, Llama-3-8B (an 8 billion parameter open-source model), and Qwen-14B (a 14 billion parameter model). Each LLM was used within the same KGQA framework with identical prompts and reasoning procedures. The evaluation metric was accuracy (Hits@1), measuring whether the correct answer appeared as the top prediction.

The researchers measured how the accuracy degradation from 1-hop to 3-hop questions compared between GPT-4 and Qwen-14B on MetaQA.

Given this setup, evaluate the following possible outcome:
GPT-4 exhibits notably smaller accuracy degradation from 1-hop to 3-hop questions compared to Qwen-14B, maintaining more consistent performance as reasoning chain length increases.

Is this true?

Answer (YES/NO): YES